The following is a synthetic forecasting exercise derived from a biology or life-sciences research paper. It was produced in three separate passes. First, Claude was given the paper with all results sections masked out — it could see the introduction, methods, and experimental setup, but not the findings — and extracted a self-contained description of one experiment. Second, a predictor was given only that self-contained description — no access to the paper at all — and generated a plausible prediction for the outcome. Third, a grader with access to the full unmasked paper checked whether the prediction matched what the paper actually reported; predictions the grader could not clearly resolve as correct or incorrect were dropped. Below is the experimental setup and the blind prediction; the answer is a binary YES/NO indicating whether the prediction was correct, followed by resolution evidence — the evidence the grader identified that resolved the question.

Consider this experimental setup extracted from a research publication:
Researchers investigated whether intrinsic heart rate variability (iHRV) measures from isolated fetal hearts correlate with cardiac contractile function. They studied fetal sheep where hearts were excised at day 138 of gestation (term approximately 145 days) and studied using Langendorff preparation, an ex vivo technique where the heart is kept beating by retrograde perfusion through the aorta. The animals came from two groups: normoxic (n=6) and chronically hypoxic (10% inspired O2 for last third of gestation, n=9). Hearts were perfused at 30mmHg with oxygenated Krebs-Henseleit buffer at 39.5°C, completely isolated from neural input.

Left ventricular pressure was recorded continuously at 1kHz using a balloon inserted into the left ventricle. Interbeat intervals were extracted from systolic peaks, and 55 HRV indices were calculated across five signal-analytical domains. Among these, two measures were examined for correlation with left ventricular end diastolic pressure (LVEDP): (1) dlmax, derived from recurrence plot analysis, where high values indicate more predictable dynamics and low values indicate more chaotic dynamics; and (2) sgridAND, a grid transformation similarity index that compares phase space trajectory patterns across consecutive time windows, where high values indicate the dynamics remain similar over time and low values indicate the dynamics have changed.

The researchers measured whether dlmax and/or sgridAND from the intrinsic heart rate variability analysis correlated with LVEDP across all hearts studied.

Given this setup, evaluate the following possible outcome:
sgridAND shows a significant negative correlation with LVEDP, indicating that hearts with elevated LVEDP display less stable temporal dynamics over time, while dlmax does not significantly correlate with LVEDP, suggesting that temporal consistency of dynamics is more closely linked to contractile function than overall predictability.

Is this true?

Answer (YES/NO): NO